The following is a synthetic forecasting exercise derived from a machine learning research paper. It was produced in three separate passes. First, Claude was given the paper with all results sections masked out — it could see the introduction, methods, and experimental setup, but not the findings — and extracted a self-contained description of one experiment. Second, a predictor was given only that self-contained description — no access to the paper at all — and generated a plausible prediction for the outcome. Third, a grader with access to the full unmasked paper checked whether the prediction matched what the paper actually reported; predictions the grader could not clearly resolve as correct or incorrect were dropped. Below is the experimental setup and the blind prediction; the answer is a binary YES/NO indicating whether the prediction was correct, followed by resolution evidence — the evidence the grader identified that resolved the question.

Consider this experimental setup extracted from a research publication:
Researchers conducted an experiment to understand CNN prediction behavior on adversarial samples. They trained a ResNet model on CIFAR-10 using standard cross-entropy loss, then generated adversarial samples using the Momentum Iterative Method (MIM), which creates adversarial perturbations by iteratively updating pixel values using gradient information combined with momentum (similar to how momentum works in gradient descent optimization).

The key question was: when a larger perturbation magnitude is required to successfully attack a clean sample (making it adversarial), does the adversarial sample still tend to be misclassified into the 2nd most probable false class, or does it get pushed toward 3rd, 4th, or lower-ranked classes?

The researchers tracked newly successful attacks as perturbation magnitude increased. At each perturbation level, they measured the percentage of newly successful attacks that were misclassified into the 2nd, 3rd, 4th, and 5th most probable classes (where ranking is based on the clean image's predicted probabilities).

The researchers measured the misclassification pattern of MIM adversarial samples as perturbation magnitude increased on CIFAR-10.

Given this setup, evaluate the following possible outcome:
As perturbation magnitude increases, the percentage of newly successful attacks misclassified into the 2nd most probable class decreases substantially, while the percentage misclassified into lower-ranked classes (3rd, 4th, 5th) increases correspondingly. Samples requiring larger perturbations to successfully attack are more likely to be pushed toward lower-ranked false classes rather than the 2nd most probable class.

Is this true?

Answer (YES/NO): NO